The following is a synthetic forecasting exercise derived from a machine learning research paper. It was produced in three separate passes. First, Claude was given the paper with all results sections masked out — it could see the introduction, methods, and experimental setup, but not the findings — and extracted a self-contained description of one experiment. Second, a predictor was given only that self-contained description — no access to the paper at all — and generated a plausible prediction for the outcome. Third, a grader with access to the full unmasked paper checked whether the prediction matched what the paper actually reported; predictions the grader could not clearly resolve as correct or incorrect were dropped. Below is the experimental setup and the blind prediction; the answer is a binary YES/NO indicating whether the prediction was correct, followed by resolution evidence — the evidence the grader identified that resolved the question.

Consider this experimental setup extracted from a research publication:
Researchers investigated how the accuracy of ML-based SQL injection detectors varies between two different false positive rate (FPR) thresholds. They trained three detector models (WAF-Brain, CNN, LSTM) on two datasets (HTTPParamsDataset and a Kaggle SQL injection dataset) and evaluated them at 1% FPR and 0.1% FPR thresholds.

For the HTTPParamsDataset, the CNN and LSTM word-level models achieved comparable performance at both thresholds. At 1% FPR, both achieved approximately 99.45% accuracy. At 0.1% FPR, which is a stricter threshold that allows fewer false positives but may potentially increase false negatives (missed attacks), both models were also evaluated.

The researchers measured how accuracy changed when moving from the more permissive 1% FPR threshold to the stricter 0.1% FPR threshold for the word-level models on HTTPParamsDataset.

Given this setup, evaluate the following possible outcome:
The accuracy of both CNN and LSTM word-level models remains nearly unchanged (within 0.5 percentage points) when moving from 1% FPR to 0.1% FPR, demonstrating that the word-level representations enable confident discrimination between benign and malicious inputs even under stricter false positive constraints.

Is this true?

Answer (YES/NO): YES